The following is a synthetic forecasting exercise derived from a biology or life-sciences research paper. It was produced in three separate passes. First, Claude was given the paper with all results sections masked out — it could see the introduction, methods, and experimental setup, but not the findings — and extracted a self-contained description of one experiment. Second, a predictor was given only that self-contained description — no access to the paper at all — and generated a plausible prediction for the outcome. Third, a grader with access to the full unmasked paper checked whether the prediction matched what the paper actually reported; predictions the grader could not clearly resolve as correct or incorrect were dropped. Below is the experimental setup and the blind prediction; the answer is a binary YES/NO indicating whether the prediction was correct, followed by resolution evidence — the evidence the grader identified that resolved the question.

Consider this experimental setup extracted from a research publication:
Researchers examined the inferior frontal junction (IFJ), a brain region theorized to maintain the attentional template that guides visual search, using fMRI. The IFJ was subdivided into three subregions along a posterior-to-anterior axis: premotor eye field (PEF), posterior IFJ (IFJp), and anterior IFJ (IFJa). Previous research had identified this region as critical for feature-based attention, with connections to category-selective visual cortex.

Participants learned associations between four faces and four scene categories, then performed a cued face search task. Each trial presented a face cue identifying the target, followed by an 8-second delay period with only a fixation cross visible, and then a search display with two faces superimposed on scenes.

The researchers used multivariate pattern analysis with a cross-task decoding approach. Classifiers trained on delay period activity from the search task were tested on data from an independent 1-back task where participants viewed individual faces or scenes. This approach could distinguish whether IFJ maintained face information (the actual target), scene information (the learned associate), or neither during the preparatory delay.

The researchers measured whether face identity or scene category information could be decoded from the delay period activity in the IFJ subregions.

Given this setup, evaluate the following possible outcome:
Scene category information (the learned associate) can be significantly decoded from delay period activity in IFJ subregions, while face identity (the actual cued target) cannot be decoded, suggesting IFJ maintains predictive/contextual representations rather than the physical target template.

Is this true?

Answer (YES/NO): YES